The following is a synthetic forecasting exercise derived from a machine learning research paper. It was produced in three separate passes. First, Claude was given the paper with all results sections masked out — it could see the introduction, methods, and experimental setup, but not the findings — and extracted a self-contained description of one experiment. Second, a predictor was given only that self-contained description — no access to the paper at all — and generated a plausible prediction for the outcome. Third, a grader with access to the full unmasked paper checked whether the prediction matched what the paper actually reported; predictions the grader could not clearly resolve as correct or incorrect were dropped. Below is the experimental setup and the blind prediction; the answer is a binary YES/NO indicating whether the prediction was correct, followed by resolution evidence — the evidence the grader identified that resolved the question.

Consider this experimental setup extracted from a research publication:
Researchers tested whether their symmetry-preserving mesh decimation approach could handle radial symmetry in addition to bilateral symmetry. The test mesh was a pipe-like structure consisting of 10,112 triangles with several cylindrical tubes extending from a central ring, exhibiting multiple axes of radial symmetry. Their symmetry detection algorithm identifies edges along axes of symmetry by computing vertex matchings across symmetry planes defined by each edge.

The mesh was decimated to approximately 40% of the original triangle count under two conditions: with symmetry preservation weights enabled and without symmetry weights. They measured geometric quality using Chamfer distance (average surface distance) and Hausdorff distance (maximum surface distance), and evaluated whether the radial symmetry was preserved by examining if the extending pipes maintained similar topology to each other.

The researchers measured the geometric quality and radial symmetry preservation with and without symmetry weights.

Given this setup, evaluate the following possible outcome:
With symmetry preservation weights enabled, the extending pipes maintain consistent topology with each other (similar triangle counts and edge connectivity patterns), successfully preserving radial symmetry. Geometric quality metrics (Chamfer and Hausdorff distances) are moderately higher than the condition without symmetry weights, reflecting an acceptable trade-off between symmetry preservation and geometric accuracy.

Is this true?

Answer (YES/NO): NO